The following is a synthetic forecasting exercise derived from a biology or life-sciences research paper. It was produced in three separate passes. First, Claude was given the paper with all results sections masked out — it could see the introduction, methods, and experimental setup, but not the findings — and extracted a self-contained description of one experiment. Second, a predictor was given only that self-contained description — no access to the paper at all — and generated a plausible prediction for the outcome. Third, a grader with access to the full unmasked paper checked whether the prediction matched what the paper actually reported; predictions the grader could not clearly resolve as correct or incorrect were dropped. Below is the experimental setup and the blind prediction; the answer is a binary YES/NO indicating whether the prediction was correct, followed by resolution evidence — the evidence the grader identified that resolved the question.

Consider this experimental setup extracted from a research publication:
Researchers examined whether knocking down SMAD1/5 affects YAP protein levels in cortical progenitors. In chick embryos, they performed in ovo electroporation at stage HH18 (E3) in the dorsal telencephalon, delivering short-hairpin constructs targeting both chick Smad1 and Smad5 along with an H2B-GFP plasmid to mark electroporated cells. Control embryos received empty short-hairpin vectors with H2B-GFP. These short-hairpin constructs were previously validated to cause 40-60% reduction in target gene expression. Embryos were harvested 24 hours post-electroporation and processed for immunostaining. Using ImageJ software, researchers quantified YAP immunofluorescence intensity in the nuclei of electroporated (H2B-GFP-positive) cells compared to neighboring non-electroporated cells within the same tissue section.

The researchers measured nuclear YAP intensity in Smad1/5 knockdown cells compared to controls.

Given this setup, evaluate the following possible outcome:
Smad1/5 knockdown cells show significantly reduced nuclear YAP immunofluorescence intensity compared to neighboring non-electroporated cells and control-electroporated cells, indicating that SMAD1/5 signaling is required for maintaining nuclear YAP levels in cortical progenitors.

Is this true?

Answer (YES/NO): YES